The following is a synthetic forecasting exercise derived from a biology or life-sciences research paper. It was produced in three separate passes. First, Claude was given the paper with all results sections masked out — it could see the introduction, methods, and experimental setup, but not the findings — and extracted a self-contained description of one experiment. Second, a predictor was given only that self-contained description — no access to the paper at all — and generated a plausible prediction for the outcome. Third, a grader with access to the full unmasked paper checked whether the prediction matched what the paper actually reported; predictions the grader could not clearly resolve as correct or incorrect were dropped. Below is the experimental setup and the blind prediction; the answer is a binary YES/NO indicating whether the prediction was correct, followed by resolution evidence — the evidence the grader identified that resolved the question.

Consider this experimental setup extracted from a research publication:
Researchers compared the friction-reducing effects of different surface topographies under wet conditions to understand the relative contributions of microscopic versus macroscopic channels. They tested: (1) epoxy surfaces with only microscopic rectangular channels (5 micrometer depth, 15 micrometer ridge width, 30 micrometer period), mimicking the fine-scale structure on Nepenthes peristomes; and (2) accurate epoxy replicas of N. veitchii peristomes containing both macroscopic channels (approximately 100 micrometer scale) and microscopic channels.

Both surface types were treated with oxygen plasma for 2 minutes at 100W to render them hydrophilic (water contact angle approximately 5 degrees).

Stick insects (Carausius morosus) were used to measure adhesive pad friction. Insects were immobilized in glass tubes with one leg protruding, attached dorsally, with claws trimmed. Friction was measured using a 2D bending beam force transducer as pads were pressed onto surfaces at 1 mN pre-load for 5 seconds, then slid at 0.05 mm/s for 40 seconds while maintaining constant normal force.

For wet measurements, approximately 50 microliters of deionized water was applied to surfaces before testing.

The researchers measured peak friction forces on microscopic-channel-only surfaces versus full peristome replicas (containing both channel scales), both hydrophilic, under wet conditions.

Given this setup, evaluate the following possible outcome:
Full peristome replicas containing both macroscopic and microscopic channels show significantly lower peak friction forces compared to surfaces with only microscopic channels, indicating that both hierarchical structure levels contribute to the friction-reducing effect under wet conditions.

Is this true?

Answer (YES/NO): NO